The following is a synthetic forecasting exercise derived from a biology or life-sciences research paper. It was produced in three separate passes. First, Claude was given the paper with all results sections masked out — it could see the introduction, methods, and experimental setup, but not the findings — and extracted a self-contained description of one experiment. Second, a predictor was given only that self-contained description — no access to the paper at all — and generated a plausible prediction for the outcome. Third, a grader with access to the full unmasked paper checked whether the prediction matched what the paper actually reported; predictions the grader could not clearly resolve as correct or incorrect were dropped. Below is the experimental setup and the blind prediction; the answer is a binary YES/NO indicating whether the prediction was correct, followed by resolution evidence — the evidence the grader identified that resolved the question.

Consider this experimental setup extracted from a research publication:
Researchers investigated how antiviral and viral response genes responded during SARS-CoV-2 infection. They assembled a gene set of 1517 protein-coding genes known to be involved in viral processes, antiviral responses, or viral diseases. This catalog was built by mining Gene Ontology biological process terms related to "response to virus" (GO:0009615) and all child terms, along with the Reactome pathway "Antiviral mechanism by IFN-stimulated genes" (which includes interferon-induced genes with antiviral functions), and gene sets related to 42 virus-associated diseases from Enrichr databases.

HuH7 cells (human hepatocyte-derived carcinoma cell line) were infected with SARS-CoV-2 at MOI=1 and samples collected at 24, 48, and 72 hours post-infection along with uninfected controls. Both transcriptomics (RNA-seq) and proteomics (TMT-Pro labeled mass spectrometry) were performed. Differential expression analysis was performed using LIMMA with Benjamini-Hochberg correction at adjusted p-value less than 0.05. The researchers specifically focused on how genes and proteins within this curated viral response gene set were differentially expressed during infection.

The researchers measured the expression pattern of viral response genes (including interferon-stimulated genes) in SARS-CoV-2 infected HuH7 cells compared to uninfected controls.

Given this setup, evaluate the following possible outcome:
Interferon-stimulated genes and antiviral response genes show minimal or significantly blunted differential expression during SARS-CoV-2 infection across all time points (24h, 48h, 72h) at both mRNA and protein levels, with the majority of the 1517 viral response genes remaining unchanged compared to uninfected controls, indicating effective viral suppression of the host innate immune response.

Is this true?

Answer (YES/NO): NO